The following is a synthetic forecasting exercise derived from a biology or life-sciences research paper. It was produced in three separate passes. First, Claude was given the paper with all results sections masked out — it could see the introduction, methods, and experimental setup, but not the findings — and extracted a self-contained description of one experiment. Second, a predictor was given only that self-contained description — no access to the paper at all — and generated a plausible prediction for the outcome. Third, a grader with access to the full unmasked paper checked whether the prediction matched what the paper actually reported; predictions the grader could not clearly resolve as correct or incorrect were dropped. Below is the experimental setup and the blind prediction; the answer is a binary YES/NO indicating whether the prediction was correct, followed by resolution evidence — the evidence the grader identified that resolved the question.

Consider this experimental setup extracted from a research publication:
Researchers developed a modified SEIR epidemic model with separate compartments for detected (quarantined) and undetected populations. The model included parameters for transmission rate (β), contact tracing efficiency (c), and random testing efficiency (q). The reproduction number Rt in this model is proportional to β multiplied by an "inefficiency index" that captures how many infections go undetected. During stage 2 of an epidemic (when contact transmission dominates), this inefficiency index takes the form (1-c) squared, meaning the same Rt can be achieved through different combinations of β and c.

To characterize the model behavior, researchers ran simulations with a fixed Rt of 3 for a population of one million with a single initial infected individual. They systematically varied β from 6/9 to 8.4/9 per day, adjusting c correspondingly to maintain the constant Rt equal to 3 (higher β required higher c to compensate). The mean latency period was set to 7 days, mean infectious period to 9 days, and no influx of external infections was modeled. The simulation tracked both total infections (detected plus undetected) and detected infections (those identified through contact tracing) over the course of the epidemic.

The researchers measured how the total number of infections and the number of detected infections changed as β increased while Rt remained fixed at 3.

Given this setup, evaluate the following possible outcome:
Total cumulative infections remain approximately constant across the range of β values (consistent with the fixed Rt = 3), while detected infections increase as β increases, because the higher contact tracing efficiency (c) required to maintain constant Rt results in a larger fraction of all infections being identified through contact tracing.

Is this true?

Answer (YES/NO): NO